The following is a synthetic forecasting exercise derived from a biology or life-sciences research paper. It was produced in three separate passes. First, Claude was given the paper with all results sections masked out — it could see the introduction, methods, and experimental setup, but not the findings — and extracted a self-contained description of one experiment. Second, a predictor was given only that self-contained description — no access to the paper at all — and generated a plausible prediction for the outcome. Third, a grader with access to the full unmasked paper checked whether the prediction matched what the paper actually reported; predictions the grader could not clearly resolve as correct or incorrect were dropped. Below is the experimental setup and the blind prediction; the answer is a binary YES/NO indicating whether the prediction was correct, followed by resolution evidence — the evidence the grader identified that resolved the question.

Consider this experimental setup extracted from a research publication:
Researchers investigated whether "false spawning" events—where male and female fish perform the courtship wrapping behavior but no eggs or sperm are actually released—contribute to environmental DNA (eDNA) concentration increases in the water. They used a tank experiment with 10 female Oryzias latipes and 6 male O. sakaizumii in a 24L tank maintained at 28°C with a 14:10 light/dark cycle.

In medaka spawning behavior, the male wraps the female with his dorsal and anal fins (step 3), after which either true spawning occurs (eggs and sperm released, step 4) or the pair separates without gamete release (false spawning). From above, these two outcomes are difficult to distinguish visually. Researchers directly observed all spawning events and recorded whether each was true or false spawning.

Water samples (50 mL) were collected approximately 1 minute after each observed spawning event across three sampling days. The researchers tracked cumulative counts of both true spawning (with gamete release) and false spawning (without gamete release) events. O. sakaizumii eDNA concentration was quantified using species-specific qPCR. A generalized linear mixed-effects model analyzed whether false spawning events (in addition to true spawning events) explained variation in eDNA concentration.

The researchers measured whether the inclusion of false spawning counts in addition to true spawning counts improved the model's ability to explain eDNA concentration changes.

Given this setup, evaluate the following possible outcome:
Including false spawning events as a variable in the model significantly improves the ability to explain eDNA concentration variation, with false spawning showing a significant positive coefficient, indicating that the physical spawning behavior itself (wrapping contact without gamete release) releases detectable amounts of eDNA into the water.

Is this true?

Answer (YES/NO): NO